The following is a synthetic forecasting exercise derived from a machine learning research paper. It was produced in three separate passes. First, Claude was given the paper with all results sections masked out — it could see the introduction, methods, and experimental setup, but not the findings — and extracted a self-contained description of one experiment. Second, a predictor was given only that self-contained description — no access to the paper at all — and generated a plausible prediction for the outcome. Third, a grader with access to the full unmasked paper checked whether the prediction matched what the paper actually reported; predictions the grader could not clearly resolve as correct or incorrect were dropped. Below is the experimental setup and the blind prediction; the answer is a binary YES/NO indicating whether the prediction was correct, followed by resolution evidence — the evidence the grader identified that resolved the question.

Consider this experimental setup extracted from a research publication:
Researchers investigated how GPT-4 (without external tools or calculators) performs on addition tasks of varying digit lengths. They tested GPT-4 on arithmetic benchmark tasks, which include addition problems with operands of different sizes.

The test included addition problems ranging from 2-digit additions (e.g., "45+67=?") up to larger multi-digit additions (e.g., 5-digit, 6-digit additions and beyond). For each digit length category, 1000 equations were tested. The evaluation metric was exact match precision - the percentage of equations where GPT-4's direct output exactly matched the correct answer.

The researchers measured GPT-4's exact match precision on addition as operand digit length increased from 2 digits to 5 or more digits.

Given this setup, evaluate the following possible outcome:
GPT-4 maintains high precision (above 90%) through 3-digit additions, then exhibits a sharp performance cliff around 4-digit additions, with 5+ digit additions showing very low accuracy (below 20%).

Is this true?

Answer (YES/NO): NO